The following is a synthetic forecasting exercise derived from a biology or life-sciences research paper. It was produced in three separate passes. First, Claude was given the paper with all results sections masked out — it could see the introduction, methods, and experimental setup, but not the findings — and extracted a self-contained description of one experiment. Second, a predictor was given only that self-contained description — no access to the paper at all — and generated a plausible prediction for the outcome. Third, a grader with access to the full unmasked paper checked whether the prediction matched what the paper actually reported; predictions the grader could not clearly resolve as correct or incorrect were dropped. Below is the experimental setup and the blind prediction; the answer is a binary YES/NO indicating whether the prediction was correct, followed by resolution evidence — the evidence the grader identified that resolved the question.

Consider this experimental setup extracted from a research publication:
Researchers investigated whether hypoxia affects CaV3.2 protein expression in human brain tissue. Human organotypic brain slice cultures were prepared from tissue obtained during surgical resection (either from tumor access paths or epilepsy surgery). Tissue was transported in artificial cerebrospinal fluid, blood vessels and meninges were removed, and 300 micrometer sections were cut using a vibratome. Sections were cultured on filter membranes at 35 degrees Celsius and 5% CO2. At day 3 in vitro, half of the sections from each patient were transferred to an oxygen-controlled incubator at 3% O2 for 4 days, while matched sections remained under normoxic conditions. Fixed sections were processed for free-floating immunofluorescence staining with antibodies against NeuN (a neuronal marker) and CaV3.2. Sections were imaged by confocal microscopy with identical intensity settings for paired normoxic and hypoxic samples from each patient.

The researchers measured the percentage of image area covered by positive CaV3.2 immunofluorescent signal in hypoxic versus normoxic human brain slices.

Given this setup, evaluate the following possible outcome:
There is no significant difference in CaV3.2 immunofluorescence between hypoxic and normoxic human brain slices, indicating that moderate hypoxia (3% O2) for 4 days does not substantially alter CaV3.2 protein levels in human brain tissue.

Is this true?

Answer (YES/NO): NO